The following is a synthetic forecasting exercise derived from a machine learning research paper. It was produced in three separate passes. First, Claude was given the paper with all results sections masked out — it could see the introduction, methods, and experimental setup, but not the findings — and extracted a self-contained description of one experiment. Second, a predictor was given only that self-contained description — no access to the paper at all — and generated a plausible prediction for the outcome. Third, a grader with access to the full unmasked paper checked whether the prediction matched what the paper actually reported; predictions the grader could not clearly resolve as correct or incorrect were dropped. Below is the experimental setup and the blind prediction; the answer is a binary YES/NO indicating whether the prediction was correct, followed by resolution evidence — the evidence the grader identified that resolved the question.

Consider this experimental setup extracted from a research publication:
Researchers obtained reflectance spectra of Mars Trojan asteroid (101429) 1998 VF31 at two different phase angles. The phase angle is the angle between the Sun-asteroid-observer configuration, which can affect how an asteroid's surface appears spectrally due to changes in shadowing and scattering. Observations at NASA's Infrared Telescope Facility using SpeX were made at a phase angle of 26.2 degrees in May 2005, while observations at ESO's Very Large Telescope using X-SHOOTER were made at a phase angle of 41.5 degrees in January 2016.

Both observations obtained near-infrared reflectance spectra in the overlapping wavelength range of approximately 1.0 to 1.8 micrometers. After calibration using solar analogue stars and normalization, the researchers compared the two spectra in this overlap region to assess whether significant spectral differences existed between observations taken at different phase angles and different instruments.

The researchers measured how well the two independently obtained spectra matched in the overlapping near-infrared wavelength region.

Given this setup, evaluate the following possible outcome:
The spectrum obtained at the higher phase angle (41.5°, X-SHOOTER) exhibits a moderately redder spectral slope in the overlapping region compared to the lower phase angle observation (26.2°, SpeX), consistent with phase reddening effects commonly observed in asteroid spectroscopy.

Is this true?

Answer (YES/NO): NO